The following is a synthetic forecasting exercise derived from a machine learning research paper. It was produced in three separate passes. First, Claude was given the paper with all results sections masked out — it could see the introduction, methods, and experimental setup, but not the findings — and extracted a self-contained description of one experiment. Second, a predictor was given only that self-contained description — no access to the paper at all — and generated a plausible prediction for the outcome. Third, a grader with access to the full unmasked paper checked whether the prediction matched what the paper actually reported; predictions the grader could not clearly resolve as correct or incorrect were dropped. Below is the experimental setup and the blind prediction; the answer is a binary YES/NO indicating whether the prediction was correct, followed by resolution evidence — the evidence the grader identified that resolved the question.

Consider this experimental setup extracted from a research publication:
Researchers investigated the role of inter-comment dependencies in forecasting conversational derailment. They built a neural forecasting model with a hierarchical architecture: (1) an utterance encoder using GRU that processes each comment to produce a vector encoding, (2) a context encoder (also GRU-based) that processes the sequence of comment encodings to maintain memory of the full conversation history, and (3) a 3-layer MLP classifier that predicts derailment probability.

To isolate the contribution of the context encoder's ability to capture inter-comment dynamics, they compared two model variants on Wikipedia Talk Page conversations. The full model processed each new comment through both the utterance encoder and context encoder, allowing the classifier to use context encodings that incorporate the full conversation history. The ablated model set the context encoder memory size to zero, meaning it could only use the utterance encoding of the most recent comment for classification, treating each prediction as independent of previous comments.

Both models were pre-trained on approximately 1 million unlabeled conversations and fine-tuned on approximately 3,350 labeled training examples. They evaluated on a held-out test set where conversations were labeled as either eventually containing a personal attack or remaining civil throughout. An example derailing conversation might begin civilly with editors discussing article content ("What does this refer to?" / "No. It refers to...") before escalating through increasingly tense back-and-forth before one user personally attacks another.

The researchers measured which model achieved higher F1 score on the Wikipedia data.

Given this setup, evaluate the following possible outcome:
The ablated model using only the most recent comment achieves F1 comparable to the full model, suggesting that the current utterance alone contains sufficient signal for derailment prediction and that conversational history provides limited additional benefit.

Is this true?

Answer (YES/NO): NO